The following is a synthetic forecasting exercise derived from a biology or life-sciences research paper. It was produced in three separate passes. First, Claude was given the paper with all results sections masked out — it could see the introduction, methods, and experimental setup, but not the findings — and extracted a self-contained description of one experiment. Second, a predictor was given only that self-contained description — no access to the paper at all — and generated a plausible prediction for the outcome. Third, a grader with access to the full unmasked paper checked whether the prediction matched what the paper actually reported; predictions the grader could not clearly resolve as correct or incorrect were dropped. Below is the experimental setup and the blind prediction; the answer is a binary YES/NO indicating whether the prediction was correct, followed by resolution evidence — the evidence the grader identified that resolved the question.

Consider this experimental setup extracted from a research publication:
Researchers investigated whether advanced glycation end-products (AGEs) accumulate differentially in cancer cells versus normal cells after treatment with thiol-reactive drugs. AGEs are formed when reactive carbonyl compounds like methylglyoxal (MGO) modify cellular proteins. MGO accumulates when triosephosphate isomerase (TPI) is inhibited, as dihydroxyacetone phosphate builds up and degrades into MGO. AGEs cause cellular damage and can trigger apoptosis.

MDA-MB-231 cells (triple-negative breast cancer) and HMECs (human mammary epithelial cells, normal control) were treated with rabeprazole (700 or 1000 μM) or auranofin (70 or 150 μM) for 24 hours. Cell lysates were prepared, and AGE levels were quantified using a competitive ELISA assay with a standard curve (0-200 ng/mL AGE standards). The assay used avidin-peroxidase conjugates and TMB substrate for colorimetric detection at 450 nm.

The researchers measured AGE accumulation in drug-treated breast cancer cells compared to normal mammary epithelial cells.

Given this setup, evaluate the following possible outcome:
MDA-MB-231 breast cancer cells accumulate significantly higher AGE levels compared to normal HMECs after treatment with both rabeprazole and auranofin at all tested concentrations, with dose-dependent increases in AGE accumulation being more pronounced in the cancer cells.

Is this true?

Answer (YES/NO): YES